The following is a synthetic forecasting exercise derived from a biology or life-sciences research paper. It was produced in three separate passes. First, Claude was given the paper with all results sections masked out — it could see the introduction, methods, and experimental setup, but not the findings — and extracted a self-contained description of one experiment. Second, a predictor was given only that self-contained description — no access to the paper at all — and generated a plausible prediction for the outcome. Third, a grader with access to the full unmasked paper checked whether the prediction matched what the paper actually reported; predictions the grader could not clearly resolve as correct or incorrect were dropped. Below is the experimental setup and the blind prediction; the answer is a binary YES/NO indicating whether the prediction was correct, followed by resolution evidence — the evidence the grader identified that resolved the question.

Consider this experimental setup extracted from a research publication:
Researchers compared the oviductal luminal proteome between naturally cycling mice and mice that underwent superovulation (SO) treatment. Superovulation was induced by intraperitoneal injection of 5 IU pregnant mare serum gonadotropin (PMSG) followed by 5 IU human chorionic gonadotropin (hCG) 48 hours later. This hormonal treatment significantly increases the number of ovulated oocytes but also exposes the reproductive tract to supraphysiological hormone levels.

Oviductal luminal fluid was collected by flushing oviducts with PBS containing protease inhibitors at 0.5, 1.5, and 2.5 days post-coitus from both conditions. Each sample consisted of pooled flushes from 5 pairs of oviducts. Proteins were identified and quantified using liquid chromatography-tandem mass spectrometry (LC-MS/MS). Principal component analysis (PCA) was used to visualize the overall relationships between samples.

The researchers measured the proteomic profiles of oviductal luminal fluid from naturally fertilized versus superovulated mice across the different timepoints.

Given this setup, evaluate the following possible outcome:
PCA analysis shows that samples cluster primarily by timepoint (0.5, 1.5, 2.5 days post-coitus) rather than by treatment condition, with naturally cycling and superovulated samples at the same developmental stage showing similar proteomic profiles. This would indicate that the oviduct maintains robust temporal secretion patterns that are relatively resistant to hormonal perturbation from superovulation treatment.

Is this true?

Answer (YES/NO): NO